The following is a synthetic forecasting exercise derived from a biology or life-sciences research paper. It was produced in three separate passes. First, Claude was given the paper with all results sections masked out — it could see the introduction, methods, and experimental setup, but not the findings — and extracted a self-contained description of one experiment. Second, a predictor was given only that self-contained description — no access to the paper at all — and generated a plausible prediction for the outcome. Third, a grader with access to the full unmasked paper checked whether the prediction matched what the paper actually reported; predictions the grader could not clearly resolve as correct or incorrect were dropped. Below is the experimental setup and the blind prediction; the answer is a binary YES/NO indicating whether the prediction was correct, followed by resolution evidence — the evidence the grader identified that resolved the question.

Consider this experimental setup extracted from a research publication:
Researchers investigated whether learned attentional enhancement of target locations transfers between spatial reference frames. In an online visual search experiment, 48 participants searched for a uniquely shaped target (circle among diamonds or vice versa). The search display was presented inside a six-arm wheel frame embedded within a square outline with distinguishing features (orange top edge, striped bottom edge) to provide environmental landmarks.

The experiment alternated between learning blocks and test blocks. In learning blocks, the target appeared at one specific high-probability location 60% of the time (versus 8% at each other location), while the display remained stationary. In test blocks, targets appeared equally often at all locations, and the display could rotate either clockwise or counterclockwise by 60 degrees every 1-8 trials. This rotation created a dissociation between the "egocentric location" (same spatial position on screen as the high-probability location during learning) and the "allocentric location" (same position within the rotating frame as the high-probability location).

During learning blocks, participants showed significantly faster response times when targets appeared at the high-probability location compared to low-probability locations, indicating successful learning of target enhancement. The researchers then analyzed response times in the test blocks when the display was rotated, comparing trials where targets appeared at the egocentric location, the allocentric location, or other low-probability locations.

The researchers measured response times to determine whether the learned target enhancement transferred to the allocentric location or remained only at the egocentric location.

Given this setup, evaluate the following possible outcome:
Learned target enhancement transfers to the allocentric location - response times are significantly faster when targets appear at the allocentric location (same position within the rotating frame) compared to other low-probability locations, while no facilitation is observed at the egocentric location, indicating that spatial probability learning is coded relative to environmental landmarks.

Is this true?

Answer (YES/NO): NO